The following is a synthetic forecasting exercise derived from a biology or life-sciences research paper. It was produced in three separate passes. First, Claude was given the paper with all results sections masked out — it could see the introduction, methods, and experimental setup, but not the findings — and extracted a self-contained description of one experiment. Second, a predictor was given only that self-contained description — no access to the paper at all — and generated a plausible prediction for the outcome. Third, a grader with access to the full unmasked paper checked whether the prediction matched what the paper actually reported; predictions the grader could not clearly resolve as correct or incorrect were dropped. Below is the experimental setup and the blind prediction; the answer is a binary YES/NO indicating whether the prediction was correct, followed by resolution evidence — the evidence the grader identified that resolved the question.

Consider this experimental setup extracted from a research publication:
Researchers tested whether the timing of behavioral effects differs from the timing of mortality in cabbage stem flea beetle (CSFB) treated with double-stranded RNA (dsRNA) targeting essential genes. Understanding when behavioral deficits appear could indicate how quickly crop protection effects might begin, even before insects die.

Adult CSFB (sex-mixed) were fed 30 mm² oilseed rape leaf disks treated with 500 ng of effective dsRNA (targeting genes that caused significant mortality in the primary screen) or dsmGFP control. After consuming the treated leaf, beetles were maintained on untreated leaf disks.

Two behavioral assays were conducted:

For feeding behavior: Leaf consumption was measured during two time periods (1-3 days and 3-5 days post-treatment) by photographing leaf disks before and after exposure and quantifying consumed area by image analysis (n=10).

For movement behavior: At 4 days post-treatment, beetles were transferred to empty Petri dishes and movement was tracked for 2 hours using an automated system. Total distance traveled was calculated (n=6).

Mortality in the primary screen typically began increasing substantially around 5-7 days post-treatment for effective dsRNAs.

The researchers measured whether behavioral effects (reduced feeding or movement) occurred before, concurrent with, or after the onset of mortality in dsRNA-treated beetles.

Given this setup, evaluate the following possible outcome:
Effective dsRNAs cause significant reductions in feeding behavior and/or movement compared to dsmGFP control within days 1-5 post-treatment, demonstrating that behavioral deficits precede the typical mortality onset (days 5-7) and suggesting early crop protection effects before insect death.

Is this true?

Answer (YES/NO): YES